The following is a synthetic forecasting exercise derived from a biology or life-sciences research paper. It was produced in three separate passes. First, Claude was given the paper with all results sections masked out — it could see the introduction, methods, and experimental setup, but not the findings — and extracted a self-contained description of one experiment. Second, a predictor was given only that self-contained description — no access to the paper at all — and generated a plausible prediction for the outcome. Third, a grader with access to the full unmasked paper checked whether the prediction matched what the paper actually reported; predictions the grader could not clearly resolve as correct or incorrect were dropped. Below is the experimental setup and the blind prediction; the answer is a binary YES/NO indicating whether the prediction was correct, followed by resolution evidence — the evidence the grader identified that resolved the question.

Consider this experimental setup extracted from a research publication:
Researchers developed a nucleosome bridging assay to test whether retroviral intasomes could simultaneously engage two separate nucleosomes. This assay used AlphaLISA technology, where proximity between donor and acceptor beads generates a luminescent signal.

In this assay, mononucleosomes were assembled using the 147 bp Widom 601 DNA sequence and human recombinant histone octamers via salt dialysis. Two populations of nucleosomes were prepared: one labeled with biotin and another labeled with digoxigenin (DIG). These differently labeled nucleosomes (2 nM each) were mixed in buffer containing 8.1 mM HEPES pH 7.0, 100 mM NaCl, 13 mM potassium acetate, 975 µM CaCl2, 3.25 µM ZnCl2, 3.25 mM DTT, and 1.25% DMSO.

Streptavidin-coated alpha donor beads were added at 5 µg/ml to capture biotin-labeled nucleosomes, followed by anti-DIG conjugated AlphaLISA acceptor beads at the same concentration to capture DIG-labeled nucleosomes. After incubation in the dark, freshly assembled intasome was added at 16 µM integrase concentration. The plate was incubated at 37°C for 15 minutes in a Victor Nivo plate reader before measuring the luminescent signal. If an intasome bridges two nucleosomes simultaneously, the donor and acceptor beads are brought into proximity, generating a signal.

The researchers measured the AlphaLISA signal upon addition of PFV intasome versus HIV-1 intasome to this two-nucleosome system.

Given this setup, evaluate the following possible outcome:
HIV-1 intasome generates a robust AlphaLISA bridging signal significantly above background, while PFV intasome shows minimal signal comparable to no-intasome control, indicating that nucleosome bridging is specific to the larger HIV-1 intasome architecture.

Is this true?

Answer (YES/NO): YES